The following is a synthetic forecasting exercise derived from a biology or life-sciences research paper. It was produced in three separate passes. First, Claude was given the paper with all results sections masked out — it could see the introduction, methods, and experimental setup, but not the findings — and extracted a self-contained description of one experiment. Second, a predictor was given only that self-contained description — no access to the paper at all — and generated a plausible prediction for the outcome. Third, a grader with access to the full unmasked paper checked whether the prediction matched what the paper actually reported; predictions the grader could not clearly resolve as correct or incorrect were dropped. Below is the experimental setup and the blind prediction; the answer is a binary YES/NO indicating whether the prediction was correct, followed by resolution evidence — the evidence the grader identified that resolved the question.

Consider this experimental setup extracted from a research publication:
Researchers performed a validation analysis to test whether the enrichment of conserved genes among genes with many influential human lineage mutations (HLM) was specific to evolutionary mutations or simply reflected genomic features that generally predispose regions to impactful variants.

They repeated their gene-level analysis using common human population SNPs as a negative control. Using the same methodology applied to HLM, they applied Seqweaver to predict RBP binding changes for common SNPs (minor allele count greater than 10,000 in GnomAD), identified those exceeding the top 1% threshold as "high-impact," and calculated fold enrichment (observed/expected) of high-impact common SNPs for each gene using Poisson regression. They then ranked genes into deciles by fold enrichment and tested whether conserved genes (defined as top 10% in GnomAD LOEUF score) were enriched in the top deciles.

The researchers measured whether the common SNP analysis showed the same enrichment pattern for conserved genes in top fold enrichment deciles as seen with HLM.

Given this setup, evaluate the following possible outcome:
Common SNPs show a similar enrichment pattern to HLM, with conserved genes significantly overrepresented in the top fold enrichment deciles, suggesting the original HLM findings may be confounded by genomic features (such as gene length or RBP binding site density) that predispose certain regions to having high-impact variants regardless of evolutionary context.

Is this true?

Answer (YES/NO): NO